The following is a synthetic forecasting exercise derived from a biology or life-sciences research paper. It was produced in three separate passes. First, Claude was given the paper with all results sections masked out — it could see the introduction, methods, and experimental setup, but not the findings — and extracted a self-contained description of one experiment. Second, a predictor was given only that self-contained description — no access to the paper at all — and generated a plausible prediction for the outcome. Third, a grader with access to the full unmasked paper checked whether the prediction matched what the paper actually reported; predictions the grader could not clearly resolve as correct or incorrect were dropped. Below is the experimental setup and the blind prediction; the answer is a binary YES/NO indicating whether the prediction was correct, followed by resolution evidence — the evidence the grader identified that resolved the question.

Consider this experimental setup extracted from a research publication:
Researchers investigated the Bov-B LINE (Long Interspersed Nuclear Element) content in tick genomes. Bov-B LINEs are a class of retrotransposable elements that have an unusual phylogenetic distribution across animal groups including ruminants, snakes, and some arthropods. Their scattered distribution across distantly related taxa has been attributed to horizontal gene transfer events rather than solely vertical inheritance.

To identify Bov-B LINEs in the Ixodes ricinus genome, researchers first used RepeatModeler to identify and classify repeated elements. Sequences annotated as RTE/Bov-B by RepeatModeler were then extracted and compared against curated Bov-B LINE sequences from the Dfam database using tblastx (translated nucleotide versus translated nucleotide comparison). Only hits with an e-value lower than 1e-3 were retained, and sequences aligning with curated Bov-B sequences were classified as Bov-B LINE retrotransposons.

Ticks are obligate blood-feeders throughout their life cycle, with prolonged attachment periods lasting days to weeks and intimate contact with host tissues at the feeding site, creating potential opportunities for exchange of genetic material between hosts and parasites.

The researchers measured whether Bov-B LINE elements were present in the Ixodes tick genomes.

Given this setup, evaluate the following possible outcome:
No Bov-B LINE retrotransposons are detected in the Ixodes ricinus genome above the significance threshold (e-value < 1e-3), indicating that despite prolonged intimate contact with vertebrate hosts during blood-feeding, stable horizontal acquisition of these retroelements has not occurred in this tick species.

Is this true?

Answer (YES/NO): NO